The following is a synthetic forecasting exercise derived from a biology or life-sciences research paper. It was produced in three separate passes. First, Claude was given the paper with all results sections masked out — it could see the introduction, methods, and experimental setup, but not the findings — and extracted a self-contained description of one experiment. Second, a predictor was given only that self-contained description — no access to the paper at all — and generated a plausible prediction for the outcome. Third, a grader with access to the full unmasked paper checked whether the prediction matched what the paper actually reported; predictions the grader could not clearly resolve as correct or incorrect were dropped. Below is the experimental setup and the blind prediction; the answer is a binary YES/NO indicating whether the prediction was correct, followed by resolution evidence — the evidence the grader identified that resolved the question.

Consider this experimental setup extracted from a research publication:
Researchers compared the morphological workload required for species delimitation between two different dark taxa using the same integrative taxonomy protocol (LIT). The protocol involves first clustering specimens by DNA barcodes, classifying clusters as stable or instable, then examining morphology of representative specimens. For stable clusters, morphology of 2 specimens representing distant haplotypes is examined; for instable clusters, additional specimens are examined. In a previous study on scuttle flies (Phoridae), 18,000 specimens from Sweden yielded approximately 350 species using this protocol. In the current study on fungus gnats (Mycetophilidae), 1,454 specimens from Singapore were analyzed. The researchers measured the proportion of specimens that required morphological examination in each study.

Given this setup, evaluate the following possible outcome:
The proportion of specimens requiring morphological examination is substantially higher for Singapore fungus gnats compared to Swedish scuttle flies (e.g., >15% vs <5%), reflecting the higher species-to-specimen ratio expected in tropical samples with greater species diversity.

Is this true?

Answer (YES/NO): NO